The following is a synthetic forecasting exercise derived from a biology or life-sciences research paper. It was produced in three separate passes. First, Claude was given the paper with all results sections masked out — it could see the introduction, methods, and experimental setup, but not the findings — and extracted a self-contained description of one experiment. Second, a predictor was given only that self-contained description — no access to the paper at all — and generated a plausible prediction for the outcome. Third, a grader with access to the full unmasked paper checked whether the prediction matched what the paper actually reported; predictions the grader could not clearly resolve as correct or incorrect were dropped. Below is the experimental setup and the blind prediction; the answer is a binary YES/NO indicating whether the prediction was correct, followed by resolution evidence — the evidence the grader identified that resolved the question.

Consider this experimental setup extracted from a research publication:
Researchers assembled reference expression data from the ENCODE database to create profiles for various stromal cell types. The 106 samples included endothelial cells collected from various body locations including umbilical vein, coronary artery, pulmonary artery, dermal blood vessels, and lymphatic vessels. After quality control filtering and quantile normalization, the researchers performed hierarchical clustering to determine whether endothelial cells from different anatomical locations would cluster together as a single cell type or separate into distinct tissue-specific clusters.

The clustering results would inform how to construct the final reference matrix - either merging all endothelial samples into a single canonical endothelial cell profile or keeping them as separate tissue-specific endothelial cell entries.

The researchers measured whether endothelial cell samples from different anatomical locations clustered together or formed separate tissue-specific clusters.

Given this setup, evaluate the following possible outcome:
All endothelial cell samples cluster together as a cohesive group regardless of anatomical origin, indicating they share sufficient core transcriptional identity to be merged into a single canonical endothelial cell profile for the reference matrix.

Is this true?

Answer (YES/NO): YES